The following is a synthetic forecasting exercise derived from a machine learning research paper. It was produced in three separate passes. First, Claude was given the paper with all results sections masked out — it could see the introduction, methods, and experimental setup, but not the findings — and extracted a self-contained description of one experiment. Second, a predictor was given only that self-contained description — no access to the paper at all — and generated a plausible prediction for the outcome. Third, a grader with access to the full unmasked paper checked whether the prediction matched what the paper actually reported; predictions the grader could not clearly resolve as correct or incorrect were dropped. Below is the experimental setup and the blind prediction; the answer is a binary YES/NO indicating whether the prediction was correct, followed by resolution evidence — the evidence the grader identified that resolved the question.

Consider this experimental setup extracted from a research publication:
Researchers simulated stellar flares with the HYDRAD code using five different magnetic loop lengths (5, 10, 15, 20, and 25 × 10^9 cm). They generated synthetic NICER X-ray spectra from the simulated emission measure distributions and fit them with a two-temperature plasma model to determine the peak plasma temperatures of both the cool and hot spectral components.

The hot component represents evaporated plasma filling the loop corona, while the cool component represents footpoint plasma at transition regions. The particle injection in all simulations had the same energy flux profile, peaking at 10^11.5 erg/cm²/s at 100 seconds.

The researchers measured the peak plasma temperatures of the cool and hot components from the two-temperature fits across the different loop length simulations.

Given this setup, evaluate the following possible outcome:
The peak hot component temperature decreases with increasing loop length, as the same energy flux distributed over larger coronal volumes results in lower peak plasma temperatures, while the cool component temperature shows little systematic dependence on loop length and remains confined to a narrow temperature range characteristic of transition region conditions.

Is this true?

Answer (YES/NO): NO